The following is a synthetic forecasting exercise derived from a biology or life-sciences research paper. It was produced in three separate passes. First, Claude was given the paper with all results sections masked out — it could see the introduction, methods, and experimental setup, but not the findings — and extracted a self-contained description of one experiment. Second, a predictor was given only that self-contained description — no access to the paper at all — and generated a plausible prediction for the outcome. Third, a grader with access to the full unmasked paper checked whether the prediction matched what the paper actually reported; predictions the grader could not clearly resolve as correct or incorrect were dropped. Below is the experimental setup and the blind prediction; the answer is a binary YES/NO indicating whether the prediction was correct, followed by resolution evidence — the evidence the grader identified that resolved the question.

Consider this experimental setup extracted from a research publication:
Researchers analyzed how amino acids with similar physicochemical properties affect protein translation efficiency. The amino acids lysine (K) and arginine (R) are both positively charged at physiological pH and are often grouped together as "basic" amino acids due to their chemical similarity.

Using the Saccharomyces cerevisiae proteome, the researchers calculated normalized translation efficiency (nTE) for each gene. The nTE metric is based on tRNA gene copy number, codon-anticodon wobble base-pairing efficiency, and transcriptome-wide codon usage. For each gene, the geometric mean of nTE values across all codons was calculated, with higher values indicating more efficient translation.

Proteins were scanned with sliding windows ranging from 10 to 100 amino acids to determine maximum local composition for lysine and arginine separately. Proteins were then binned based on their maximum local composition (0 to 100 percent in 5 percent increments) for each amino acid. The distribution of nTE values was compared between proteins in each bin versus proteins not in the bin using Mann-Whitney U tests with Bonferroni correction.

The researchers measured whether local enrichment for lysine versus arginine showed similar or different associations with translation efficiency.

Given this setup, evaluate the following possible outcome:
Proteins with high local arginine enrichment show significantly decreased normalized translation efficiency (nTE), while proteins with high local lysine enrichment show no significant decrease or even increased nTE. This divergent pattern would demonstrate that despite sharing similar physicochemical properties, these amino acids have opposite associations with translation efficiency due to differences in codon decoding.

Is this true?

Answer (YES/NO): NO